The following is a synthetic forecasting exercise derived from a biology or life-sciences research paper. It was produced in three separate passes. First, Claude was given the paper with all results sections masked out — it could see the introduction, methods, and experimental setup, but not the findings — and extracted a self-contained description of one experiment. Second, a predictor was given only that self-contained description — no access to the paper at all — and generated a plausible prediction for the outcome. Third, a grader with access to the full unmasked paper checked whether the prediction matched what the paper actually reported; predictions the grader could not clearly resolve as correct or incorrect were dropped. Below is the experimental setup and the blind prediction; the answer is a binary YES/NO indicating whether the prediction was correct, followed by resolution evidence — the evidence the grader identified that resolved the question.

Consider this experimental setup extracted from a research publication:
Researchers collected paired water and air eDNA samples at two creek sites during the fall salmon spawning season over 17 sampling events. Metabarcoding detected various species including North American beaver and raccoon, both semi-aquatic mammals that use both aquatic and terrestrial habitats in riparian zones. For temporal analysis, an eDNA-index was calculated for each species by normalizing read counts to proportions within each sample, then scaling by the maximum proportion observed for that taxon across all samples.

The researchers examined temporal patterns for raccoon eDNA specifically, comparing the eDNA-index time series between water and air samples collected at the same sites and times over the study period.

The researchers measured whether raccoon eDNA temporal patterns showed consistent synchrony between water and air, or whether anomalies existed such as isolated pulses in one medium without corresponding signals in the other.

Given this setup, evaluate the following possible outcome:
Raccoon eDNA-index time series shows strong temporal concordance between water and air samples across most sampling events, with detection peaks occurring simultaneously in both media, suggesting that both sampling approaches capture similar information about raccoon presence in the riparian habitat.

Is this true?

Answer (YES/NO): NO